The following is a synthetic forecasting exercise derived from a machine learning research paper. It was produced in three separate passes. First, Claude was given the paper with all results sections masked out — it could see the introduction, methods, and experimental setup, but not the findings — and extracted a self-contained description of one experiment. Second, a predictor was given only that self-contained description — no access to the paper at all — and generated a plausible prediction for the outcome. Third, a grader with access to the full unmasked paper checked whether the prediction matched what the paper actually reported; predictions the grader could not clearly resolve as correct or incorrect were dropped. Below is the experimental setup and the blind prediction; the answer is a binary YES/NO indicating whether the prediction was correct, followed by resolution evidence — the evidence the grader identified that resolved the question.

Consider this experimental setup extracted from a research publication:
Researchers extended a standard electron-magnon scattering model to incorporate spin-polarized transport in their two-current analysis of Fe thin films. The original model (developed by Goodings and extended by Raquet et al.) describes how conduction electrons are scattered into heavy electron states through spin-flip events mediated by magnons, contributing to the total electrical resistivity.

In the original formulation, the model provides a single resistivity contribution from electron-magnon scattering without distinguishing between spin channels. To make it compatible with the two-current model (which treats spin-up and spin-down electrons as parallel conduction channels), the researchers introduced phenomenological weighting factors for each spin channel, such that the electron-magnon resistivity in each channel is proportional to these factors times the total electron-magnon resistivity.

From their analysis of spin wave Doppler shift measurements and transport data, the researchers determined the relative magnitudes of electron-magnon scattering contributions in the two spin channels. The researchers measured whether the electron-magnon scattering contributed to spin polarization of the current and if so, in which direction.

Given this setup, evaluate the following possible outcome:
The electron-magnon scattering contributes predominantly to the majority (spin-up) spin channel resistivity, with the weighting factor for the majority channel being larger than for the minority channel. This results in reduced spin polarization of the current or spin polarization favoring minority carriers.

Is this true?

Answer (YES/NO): NO